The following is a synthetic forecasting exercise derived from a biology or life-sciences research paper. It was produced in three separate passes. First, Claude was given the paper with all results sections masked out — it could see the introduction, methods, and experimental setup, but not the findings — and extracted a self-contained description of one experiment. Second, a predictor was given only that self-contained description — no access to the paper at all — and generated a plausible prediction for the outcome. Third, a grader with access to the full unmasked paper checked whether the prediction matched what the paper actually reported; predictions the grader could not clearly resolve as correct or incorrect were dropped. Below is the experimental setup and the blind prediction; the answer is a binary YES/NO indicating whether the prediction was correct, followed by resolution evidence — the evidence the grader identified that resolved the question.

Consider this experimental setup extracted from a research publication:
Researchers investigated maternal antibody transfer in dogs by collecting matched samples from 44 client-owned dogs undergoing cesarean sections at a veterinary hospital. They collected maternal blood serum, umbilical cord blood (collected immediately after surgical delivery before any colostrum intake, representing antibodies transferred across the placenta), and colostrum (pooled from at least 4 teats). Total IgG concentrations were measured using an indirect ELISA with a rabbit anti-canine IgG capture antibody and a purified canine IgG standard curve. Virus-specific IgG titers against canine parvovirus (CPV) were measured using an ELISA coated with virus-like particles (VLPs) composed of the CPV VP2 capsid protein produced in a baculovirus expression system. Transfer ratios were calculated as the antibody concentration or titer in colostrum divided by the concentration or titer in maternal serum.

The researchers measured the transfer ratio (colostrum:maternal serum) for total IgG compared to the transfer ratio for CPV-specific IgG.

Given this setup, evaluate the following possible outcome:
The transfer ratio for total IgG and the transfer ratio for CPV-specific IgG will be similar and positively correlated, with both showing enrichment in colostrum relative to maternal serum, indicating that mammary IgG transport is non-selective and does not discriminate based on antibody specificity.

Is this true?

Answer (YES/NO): NO